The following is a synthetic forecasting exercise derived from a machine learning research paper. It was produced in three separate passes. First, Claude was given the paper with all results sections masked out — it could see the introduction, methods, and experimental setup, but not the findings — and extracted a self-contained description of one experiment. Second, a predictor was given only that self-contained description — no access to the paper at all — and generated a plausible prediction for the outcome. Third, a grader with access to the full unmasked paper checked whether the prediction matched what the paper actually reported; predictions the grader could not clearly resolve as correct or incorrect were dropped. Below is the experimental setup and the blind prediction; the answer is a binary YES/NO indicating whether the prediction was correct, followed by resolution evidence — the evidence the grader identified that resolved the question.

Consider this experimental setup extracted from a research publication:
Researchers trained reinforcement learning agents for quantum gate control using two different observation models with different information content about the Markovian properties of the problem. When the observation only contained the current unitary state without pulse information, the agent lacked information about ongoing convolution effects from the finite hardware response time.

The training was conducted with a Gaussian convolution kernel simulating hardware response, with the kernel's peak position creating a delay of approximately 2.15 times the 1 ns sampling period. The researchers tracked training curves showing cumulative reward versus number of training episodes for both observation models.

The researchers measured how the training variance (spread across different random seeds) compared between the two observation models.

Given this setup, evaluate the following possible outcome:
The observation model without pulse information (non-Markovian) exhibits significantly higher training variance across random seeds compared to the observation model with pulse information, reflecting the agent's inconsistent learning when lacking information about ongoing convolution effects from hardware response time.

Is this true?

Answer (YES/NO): YES